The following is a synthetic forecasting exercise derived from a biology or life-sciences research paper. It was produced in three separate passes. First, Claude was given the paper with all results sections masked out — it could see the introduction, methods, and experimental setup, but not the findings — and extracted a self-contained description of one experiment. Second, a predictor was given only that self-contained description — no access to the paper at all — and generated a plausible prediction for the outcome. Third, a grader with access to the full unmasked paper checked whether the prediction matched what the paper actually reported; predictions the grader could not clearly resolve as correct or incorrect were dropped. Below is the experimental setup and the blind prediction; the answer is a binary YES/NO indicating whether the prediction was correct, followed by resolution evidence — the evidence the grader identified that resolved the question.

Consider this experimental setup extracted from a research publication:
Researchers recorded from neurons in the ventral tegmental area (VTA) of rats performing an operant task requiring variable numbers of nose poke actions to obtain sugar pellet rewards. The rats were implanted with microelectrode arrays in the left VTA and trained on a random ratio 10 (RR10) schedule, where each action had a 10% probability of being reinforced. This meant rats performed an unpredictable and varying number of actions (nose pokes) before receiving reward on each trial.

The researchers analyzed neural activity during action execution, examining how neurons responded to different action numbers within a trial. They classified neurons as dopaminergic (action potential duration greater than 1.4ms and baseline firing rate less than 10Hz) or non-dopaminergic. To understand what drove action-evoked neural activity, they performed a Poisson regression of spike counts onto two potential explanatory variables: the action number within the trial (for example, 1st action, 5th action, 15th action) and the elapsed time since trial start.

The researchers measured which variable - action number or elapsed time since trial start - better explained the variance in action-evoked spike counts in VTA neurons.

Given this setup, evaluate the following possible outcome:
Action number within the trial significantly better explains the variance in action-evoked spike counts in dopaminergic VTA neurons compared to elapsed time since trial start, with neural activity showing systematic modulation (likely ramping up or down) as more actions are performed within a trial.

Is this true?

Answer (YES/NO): NO